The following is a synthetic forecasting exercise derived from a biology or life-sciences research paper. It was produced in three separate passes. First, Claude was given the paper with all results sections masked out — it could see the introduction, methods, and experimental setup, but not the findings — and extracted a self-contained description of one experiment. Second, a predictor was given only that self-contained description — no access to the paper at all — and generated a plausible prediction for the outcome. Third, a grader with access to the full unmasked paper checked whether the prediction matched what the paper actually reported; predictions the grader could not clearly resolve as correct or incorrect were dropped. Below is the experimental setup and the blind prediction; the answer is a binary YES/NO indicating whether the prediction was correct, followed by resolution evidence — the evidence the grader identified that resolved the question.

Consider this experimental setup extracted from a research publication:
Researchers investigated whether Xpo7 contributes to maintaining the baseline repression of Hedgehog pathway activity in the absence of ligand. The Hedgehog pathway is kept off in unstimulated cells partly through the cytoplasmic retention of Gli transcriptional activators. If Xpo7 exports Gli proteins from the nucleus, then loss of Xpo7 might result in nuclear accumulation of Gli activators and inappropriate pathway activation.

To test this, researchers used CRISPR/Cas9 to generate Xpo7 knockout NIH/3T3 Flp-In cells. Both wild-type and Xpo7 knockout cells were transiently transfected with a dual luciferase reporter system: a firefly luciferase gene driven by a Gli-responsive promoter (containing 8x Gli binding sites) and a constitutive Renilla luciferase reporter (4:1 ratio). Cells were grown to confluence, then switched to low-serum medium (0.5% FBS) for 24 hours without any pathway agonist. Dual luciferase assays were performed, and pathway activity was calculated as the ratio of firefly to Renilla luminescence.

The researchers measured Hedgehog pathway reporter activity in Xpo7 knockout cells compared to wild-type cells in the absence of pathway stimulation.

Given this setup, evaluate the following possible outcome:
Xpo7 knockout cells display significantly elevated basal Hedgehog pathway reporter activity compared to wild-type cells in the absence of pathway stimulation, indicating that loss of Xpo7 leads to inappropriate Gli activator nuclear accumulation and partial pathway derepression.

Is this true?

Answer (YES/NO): NO